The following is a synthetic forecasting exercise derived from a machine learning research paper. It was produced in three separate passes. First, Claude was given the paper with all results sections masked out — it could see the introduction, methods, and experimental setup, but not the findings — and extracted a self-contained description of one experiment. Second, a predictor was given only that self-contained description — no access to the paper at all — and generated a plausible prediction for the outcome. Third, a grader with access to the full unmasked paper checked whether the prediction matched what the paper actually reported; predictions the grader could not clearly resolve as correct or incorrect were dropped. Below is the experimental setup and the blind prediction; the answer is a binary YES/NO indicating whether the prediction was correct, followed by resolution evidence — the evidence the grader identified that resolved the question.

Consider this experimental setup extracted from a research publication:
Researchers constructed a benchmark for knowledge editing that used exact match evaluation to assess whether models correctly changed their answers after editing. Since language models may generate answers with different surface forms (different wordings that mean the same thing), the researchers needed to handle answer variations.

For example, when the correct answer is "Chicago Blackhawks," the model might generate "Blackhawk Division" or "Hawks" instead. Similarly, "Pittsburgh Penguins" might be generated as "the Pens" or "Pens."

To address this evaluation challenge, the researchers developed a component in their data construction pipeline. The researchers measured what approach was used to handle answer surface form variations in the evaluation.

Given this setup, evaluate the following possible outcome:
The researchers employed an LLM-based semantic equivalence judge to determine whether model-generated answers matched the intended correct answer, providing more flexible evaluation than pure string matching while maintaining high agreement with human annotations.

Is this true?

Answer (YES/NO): NO